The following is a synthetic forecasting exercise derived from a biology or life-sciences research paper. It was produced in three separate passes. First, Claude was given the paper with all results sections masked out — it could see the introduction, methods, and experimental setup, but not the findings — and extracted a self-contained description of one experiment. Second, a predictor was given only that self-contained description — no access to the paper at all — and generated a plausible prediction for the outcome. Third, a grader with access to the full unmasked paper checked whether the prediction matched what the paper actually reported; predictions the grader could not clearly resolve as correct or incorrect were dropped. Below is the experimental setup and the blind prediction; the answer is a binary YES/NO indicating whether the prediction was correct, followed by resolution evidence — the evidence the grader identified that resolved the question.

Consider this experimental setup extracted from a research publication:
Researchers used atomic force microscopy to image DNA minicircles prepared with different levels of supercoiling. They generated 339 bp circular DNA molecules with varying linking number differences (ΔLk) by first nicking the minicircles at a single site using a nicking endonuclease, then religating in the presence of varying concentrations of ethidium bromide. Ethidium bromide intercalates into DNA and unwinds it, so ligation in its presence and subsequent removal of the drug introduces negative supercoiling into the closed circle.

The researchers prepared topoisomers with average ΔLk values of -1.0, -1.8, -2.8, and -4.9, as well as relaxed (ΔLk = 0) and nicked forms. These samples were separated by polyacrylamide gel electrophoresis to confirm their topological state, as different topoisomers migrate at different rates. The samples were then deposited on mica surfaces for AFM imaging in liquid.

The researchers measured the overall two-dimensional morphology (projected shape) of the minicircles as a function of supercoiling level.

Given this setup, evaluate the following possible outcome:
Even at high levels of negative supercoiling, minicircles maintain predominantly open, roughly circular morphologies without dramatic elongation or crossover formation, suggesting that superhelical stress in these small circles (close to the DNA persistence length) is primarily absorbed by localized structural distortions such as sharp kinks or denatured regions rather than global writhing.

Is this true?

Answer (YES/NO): NO